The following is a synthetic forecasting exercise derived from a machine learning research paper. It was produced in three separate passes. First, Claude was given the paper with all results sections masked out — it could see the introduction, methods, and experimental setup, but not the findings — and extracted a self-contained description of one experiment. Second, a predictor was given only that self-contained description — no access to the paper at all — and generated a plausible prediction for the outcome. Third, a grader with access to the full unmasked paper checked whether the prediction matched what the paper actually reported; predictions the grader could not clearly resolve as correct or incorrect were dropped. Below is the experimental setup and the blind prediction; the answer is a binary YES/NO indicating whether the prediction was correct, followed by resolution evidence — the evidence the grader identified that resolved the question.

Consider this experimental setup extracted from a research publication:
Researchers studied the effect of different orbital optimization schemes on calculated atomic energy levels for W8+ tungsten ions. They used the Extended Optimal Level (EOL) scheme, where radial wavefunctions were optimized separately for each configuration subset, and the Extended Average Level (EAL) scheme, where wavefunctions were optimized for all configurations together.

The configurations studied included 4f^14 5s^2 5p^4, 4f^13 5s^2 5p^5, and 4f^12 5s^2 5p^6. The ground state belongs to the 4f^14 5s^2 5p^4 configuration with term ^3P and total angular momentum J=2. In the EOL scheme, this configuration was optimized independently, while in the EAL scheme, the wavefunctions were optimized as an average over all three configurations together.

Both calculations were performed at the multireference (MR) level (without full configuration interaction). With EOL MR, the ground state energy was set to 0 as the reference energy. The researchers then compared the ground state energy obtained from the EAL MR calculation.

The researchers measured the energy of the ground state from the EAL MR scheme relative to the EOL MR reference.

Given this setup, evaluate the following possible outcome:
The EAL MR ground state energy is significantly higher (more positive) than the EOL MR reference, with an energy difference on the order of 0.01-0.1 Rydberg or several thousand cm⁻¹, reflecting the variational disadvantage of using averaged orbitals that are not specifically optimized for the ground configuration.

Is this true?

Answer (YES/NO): NO